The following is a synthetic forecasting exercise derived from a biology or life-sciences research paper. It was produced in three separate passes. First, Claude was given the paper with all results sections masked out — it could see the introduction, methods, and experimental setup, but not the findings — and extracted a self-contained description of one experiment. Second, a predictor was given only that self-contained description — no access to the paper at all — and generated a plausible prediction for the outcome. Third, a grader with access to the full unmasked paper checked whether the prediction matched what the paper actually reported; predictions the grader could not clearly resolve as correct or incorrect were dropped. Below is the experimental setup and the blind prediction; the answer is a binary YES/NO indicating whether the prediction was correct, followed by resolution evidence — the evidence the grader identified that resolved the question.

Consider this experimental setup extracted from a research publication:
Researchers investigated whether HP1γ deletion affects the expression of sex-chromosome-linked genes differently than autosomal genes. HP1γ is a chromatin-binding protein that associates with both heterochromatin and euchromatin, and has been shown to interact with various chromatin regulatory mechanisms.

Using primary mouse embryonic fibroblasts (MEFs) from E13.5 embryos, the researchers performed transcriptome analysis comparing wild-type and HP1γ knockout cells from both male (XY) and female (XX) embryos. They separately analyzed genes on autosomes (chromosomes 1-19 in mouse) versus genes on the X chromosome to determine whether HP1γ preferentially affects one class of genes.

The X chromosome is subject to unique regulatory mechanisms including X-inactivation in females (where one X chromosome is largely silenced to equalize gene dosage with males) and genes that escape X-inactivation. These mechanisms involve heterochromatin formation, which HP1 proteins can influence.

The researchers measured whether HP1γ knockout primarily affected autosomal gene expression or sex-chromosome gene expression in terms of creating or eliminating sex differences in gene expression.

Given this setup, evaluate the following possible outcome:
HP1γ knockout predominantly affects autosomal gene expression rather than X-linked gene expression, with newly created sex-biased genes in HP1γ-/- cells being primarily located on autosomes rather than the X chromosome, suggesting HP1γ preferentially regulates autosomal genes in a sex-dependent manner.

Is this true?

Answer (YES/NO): NO